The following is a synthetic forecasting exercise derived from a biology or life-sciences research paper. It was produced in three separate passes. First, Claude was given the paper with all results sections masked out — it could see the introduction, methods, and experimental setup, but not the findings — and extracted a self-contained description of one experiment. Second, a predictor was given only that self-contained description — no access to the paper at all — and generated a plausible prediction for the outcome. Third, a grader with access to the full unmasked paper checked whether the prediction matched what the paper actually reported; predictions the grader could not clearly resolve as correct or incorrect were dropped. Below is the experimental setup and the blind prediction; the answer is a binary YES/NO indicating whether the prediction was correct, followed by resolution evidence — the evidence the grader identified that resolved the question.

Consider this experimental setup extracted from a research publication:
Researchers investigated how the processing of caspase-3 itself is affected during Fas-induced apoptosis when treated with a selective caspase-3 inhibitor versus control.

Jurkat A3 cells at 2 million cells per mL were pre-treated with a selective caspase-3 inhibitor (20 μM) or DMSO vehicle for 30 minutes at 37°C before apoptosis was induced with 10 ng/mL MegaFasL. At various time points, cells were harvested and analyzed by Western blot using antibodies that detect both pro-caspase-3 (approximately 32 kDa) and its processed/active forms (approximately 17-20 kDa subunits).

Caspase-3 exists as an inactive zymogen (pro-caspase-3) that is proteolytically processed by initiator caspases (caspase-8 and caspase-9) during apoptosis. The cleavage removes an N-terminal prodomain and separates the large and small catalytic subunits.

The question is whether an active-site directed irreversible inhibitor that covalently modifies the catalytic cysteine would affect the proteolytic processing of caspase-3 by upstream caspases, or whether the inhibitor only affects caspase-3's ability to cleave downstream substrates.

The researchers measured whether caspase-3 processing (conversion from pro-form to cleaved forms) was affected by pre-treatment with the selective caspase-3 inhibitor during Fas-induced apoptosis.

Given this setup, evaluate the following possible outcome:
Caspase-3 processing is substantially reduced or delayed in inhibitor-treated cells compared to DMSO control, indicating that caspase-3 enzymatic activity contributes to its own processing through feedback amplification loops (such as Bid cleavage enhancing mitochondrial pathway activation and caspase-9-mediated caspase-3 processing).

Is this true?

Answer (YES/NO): NO